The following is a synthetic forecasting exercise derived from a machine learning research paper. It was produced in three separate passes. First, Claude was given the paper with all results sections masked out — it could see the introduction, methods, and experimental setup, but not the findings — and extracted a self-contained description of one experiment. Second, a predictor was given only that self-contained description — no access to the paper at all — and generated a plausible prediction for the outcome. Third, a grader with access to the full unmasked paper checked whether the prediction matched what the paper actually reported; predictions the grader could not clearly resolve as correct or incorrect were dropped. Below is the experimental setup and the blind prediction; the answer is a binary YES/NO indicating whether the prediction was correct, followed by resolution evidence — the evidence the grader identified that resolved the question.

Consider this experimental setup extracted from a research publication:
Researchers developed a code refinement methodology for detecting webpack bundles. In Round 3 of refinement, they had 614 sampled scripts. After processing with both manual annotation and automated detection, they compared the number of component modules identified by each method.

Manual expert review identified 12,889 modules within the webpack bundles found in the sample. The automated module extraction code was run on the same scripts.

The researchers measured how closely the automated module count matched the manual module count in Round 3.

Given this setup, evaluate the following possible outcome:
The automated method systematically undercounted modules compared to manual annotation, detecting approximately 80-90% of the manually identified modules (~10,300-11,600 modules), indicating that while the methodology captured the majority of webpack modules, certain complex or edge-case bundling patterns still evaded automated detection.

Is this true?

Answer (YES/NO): NO